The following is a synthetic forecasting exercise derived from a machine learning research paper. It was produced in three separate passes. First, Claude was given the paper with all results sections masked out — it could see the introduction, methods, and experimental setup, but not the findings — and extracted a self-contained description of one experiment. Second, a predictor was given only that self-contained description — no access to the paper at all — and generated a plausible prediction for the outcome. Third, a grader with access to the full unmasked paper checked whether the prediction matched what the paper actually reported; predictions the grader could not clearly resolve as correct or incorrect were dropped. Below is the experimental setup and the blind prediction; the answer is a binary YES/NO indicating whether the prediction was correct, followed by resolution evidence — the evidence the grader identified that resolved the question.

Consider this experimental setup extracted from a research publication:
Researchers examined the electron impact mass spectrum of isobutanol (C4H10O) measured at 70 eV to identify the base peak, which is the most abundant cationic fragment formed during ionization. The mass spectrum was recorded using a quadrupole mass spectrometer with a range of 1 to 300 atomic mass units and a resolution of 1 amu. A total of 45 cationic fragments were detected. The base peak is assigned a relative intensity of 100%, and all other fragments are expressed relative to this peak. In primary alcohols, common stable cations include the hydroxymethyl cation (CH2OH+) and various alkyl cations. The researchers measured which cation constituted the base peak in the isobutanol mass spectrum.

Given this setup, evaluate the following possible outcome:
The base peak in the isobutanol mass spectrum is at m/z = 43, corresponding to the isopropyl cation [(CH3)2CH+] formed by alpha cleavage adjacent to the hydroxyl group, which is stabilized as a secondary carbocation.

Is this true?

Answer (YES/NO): YES